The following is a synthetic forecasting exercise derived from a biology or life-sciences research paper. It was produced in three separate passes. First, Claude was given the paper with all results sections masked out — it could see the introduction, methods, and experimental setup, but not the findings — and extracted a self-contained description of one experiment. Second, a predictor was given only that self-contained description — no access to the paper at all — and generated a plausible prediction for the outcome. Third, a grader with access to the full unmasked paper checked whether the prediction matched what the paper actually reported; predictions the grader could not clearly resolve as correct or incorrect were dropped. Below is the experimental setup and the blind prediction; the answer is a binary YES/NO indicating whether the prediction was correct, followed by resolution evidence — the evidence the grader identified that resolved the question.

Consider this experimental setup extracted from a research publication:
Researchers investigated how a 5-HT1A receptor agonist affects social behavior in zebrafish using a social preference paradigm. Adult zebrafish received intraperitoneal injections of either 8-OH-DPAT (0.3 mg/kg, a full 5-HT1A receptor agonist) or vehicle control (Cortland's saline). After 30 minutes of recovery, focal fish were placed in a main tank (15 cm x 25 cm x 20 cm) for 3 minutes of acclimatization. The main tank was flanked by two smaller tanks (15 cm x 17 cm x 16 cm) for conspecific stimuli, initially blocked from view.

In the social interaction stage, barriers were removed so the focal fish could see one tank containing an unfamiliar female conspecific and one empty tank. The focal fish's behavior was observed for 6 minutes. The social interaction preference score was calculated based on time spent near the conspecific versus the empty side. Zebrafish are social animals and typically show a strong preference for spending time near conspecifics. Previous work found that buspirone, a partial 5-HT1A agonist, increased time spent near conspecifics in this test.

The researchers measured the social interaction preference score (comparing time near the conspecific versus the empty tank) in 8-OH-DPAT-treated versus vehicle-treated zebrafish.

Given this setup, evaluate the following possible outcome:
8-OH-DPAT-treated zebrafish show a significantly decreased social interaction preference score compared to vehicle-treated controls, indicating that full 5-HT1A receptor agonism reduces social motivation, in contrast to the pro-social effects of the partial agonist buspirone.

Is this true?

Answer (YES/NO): YES